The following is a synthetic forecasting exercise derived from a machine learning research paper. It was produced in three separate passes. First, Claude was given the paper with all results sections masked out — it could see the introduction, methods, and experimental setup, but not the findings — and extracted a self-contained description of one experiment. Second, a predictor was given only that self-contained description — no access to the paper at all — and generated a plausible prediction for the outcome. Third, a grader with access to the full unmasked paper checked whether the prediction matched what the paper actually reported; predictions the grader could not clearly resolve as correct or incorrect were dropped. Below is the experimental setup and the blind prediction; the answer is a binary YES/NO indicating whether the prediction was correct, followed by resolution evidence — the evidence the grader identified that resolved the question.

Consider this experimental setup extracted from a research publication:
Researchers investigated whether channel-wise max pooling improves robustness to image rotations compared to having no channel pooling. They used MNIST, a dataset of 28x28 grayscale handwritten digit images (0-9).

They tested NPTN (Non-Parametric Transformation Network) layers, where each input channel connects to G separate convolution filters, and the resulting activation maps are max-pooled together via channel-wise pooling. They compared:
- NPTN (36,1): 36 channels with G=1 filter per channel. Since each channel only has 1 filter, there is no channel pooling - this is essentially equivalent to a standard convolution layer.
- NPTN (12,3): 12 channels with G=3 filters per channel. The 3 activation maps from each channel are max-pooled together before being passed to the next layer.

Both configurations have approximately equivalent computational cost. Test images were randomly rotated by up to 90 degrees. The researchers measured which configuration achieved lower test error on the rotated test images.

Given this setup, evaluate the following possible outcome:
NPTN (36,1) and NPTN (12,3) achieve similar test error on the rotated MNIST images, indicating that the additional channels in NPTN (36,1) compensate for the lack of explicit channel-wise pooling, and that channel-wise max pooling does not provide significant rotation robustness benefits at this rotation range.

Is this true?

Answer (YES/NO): NO